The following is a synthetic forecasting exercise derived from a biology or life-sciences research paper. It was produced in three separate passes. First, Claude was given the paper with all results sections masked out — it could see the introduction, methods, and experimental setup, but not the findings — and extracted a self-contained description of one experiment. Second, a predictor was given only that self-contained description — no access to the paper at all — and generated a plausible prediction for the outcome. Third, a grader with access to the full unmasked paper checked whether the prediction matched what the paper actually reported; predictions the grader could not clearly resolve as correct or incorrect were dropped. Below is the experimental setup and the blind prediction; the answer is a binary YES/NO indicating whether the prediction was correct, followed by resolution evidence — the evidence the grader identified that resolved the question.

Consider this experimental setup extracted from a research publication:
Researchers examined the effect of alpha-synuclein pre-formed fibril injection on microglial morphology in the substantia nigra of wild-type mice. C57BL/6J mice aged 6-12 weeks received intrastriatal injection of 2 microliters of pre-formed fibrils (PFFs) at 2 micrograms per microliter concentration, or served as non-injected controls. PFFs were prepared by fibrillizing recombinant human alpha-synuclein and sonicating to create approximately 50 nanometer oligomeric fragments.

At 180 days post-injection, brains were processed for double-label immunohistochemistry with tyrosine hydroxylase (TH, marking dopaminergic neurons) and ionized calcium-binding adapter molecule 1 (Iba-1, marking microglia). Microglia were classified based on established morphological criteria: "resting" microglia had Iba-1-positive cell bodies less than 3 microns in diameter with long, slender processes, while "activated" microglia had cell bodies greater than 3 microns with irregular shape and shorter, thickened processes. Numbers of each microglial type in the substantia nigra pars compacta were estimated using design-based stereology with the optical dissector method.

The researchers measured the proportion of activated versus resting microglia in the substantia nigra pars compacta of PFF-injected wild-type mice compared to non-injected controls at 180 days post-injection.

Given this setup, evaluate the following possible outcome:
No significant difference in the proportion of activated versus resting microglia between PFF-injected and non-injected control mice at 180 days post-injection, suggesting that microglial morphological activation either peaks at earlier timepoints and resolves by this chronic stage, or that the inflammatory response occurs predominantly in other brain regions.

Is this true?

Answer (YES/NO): NO